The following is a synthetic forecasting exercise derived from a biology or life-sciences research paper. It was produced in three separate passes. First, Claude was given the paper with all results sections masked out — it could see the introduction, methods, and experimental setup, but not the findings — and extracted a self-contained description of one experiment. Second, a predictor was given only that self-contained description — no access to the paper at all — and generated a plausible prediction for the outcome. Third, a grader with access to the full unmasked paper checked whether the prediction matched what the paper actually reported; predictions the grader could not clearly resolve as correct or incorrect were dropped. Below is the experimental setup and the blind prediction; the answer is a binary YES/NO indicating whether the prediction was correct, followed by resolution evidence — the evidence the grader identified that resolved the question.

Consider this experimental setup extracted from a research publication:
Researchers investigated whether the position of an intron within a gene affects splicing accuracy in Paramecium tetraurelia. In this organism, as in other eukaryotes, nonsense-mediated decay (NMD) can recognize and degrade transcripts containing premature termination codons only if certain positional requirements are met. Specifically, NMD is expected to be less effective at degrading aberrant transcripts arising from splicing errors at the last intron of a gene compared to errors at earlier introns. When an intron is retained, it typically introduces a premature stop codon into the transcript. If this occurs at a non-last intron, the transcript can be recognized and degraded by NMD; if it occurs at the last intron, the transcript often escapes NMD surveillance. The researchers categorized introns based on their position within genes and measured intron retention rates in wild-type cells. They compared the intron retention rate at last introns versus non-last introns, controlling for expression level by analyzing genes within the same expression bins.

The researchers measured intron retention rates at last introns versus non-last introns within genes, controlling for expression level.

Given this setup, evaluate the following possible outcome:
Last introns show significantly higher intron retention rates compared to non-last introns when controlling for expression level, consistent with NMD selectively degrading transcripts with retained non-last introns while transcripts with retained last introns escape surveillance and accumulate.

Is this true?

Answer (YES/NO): NO